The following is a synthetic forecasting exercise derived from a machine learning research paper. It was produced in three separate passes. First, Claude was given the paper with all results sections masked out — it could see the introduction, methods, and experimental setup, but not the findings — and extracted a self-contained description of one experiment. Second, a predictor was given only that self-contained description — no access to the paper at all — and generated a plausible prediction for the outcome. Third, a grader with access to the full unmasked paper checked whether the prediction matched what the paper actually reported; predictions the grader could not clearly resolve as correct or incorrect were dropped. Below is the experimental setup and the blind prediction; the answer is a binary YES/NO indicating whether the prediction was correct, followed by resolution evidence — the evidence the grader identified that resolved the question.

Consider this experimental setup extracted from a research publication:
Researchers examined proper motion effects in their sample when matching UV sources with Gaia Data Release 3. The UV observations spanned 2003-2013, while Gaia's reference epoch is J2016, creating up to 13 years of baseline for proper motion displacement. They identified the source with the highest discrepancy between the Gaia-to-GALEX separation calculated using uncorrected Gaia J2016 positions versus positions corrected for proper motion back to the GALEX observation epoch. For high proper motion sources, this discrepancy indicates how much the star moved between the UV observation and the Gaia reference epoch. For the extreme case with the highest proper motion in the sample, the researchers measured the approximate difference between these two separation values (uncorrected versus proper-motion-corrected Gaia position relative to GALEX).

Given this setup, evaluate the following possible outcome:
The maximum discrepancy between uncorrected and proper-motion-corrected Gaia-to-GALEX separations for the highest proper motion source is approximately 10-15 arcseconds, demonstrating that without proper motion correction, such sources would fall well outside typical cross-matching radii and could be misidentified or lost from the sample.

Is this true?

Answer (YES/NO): NO